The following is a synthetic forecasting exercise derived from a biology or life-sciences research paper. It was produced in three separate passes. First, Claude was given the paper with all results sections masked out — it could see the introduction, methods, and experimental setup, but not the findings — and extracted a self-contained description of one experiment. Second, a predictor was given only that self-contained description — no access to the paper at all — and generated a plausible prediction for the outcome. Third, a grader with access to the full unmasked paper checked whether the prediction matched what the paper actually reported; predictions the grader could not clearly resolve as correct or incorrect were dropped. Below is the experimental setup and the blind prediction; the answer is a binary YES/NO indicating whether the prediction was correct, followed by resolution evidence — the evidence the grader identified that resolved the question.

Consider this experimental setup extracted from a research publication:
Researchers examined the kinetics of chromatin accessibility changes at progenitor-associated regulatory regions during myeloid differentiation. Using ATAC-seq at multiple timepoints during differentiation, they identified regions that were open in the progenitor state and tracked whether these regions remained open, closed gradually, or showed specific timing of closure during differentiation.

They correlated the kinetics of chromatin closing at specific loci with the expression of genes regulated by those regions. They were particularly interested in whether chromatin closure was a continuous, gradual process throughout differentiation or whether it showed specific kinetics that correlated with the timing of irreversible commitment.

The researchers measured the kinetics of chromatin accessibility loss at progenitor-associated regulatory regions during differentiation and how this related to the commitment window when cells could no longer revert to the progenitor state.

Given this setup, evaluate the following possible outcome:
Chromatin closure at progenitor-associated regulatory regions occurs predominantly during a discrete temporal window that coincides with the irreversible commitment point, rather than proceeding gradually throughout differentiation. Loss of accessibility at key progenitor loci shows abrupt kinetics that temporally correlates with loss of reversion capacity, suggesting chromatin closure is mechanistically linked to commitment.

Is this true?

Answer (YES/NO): YES